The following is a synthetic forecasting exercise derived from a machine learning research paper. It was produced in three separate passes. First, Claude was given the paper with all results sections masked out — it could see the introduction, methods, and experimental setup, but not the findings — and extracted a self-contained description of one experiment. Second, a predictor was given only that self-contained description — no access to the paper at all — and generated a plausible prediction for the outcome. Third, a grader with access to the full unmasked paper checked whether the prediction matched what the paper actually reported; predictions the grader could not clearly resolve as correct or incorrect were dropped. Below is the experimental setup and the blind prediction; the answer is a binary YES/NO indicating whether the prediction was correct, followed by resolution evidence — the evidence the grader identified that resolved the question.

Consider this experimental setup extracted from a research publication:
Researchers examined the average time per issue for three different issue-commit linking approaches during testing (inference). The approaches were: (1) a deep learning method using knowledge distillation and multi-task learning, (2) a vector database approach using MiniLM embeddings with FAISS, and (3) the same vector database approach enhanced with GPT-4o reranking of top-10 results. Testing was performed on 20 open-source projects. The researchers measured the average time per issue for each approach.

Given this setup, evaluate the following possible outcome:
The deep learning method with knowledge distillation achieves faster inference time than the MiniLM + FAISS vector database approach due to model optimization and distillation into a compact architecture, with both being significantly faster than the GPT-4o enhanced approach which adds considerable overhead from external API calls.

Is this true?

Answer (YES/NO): NO